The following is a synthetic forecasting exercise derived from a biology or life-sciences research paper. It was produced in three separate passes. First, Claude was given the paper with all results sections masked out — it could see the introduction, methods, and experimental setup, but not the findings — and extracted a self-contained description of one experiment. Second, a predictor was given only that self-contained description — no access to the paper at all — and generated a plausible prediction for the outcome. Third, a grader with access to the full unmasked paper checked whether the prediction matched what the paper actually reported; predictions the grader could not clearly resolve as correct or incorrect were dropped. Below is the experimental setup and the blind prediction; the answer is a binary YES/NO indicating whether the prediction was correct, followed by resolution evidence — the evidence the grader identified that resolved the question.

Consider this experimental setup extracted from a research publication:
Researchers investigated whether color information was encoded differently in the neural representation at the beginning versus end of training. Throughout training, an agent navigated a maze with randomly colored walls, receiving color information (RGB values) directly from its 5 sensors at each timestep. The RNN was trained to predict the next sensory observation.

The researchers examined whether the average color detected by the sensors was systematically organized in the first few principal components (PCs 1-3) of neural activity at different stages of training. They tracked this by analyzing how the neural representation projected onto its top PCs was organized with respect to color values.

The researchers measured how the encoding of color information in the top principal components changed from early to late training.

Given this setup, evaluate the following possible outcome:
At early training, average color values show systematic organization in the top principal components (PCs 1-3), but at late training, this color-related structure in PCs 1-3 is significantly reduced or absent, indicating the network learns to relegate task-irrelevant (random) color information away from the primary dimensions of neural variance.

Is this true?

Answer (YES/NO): YES